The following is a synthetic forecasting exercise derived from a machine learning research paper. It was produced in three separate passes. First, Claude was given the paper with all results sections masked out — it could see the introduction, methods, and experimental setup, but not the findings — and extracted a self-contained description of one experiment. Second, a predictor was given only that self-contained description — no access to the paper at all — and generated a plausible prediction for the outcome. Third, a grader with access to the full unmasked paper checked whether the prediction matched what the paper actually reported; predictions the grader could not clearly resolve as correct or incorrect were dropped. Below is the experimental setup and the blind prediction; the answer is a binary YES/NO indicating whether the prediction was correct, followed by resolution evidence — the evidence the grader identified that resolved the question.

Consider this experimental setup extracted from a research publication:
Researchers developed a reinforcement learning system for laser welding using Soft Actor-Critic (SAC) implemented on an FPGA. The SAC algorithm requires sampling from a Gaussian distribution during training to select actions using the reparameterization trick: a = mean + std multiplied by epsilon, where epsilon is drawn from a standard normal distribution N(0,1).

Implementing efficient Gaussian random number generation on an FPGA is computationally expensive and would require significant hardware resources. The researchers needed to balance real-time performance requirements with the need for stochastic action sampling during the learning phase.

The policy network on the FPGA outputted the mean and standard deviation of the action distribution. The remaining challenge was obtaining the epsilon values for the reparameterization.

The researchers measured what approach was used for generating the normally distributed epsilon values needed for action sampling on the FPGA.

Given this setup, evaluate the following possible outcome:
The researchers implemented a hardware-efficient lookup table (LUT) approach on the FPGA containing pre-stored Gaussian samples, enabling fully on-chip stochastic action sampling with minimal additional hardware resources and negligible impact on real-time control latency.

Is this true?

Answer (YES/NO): NO